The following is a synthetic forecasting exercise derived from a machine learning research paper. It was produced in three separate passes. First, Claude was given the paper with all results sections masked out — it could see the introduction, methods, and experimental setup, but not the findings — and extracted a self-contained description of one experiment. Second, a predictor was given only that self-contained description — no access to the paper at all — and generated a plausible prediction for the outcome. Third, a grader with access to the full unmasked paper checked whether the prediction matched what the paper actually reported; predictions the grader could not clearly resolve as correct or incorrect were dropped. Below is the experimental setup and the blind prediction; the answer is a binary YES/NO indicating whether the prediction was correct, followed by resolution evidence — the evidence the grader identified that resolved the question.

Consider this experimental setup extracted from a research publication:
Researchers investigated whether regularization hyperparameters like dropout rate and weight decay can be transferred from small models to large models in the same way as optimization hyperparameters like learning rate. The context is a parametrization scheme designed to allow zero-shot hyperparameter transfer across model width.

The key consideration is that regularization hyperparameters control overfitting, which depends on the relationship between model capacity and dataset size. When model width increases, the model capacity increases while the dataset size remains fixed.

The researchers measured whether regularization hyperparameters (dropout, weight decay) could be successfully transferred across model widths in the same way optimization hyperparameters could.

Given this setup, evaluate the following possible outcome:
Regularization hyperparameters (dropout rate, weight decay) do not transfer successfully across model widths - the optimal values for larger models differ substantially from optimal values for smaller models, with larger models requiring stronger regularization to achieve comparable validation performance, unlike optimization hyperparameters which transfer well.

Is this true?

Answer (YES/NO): YES